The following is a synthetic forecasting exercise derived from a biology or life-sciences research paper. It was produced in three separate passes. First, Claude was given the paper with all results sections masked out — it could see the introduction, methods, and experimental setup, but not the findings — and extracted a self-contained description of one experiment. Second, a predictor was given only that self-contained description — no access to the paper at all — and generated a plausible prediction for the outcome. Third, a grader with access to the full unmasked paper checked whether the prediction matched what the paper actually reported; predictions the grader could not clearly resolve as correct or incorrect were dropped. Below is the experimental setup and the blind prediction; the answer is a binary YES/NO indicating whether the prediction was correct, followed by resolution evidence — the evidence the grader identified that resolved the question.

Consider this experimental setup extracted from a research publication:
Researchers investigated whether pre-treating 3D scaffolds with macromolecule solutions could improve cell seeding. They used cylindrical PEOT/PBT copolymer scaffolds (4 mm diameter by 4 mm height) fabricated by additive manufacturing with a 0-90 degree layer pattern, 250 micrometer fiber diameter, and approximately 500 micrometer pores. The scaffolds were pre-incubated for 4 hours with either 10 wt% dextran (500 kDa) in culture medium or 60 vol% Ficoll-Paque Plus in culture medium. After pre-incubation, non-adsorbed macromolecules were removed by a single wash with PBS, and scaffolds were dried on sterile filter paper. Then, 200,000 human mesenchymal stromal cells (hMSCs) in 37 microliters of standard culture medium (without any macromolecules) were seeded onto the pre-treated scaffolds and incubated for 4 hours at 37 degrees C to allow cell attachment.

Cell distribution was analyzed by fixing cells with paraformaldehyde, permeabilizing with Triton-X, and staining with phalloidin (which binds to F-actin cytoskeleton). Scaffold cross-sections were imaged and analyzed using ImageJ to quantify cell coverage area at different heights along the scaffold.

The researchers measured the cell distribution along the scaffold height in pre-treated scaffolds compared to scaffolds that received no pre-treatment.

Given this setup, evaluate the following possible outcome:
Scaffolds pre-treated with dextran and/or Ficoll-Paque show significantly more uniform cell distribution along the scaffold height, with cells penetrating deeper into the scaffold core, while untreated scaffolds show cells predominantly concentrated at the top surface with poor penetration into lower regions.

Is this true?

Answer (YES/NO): NO